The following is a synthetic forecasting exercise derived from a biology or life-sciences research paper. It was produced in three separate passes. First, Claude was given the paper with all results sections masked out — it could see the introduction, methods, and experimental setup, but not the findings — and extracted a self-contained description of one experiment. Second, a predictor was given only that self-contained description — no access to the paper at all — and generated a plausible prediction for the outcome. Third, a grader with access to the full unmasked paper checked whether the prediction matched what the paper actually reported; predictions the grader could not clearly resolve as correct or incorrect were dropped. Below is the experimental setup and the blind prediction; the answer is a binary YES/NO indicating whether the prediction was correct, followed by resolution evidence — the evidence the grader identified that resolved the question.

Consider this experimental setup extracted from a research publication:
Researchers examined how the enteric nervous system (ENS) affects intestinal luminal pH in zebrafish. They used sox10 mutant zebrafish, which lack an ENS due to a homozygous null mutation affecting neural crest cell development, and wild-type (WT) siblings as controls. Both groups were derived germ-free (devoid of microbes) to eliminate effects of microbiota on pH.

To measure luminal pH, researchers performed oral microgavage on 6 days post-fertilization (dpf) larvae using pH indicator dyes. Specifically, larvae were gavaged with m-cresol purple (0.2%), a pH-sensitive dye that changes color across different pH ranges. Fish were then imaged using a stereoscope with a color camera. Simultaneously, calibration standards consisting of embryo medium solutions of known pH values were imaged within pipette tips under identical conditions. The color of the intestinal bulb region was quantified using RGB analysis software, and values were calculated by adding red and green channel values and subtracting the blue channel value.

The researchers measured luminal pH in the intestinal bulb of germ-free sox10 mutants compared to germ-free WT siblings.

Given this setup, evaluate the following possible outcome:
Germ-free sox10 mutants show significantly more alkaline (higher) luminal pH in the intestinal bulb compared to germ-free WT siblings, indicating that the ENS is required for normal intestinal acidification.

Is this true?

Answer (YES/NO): NO